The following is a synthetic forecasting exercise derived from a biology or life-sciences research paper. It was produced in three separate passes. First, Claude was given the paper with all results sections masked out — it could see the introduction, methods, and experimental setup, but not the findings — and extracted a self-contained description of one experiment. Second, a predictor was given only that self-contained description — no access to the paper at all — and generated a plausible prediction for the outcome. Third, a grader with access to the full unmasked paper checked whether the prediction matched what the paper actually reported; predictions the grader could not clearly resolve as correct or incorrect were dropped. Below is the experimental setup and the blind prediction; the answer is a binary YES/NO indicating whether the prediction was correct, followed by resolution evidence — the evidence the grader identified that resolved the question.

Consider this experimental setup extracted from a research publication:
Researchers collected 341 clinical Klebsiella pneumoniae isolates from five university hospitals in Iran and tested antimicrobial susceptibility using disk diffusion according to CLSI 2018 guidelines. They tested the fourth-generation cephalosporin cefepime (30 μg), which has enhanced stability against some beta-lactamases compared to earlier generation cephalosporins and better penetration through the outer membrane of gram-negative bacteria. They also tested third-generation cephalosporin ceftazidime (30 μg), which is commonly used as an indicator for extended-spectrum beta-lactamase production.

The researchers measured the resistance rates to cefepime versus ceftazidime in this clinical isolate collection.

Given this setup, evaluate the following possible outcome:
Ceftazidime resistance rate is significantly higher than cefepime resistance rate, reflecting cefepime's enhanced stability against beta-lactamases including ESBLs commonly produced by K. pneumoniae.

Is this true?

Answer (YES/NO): YES